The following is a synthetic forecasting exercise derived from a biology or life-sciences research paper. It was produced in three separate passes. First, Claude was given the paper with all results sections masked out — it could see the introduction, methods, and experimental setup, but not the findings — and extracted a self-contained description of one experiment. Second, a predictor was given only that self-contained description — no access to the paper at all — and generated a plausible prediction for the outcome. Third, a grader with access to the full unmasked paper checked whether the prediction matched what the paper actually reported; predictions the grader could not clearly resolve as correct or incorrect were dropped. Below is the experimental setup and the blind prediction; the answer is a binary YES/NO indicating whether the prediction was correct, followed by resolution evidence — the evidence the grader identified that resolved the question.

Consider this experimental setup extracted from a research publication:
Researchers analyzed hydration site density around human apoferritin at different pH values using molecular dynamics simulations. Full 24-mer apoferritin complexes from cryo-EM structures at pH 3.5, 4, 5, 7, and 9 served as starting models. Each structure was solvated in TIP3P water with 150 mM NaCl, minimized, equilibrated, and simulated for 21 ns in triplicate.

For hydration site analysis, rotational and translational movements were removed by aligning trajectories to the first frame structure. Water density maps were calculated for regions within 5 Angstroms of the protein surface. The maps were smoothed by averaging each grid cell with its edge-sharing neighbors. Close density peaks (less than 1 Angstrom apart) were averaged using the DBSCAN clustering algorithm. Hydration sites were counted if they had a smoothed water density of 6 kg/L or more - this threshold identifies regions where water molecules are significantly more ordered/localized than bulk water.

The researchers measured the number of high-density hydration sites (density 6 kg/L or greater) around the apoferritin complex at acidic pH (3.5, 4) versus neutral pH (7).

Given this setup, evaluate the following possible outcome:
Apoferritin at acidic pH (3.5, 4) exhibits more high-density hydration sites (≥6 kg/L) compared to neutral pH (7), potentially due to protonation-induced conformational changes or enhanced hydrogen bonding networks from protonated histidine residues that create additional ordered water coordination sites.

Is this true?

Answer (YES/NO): NO